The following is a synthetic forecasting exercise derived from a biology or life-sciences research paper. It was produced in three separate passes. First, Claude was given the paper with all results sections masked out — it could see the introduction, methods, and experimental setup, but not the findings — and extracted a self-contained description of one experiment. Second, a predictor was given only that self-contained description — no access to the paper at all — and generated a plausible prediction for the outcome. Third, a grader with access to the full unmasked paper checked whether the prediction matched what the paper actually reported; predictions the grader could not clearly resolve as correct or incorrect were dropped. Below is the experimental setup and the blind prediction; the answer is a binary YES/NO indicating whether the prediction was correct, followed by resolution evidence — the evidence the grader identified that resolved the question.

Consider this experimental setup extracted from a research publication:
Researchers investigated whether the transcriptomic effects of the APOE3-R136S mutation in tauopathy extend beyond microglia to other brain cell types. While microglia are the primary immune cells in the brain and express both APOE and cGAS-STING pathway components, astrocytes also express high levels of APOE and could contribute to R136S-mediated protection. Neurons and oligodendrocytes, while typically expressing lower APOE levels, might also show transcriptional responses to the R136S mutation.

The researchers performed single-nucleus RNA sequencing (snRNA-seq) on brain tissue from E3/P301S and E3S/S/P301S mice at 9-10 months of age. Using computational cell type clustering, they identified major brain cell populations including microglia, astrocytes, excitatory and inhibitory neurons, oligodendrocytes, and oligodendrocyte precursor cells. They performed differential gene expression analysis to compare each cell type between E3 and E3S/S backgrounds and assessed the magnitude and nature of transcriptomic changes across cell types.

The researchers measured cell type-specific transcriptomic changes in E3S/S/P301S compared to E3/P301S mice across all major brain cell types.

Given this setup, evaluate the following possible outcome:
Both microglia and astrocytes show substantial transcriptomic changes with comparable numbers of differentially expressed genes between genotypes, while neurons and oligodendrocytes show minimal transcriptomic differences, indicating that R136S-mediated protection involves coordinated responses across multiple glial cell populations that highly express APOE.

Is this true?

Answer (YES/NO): NO